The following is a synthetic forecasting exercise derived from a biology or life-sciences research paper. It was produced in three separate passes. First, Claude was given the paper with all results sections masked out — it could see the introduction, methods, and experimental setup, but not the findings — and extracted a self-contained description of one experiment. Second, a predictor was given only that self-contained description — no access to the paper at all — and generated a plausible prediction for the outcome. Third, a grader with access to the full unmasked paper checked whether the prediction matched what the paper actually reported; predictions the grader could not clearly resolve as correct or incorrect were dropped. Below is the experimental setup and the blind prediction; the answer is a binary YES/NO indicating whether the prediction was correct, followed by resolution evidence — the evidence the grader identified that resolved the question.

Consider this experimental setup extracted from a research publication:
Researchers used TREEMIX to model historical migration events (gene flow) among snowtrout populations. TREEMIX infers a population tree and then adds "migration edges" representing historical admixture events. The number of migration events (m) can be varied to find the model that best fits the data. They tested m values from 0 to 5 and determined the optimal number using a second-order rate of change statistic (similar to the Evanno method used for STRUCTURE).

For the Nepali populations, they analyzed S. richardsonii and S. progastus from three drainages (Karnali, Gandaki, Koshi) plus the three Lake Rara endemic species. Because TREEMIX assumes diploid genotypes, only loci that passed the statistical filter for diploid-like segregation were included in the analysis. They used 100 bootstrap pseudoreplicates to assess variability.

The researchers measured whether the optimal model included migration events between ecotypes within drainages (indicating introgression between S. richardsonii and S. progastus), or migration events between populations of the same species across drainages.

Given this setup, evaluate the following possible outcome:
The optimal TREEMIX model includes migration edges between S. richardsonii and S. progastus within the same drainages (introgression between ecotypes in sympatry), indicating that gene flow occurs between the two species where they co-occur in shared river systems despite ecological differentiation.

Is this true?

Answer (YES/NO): NO